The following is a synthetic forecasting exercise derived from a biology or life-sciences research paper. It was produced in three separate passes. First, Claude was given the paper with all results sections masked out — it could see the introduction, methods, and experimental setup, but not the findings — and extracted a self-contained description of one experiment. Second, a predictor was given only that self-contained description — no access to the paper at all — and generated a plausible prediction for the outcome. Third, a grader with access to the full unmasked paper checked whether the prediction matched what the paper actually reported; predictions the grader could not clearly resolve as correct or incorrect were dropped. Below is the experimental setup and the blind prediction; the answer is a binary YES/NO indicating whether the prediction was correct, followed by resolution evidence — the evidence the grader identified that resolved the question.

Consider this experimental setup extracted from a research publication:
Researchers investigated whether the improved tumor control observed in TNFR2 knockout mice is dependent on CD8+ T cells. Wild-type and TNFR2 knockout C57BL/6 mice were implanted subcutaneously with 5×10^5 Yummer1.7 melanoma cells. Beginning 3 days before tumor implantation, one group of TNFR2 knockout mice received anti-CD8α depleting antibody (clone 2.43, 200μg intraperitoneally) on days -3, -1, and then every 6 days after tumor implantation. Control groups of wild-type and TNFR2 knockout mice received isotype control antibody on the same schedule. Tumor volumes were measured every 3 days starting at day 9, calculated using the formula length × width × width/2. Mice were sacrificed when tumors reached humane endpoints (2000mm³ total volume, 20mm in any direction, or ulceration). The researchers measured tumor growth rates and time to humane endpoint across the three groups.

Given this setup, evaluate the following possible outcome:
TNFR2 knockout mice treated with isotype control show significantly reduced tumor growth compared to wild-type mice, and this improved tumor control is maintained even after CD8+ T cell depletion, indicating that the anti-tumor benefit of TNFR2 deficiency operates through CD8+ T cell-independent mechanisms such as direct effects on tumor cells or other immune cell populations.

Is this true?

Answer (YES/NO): NO